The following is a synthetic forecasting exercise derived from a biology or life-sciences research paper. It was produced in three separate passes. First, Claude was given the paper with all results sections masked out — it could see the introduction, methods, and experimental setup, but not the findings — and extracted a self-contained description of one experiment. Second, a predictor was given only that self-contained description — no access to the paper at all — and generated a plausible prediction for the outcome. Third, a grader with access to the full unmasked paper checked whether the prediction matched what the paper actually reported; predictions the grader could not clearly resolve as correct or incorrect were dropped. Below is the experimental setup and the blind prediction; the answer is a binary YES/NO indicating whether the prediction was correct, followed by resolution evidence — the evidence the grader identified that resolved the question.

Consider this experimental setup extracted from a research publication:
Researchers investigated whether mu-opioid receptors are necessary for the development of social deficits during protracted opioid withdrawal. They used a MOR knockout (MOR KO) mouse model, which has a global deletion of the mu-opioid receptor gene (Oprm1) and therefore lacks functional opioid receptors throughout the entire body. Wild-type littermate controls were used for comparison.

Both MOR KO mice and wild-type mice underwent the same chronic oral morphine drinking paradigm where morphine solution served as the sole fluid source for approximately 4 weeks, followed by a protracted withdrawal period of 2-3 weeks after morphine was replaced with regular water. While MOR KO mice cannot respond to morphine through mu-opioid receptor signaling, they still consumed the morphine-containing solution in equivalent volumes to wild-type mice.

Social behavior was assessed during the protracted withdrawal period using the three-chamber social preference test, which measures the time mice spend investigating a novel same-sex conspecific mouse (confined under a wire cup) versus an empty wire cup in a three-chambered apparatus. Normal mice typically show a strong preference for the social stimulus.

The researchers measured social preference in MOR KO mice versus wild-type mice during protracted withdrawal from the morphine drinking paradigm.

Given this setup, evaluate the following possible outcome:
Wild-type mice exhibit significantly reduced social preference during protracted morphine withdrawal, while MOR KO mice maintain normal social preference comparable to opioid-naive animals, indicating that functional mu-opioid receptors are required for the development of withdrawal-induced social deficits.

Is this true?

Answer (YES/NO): YES